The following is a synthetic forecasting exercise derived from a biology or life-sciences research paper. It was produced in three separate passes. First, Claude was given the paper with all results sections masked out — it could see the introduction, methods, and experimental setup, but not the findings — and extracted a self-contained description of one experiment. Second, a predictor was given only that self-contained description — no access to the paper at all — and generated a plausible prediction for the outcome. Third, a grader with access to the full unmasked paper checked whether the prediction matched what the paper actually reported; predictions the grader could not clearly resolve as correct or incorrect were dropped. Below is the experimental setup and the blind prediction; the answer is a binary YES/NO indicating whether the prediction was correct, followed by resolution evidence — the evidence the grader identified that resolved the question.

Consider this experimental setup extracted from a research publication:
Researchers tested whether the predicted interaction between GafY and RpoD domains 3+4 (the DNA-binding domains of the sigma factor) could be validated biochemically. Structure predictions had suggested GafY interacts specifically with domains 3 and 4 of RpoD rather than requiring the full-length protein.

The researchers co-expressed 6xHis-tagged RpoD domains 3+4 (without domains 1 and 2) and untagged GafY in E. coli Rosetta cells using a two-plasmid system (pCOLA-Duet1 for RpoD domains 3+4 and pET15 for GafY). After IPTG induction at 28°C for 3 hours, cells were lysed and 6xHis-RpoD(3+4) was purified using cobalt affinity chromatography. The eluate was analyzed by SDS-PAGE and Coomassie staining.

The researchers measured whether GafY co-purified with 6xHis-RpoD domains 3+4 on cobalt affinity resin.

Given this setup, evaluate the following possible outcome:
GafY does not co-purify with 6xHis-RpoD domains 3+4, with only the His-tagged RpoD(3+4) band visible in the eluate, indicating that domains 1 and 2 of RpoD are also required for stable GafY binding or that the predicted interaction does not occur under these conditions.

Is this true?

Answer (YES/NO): NO